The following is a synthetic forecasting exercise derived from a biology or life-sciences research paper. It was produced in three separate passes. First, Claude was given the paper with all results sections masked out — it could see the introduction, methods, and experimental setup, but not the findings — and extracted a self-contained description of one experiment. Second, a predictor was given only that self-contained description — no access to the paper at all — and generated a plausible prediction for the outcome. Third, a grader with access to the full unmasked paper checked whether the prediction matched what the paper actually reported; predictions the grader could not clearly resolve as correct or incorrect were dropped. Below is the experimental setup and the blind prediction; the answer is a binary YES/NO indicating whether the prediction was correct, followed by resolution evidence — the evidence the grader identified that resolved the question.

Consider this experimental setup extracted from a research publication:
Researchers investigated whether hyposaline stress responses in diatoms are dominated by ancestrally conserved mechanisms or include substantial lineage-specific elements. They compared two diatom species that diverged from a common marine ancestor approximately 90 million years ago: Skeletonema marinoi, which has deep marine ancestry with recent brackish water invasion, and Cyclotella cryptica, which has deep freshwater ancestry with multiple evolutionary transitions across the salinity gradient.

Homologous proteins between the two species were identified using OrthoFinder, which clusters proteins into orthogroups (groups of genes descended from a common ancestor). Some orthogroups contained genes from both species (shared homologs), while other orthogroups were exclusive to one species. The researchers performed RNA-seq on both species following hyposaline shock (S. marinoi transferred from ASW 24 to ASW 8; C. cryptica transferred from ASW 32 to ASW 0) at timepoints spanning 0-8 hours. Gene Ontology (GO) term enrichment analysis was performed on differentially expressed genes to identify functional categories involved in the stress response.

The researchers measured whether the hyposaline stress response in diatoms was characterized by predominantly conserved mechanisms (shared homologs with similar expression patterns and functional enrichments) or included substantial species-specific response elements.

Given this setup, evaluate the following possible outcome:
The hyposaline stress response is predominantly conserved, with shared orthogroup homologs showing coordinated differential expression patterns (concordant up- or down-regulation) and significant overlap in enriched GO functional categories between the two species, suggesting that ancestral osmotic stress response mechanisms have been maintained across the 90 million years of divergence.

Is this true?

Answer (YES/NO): NO